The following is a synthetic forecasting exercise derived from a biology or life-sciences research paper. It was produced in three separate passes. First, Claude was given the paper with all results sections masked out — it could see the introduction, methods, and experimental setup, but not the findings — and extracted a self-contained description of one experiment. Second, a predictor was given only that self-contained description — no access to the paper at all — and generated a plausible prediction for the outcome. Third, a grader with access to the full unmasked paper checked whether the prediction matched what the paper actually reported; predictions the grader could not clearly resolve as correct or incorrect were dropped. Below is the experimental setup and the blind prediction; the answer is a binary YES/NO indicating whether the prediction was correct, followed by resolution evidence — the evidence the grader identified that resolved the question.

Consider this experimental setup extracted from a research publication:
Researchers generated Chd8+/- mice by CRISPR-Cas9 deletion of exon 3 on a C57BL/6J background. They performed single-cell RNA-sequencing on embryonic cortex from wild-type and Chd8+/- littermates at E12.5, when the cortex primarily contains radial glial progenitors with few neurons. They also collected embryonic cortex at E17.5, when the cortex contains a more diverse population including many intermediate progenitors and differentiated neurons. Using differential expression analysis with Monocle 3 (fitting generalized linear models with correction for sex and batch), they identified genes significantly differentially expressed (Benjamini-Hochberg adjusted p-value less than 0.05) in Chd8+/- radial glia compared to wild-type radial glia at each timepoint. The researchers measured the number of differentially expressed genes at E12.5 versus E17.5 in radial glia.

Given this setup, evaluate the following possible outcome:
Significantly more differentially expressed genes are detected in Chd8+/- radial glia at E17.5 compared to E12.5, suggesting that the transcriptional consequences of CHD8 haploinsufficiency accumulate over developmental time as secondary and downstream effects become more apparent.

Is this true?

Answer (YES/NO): NO